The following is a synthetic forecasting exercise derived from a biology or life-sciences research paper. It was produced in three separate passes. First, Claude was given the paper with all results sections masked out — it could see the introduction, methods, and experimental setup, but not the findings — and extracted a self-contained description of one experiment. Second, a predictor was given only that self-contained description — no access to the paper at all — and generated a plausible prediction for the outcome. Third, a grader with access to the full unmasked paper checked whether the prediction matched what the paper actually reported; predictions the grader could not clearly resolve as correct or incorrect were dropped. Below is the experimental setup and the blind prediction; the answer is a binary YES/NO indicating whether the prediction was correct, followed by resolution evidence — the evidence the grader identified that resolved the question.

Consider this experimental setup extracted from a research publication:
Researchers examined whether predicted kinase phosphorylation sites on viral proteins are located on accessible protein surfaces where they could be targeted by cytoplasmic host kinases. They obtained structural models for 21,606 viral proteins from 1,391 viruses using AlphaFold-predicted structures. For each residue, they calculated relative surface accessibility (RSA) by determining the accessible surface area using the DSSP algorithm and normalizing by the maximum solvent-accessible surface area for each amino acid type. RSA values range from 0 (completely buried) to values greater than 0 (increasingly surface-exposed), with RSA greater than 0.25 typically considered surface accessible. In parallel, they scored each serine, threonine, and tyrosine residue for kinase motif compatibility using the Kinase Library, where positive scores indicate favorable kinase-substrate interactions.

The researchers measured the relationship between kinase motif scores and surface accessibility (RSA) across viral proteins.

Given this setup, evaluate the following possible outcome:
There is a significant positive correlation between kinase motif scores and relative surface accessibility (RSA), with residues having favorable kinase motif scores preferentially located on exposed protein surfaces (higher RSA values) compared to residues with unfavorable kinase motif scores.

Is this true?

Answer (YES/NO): YES